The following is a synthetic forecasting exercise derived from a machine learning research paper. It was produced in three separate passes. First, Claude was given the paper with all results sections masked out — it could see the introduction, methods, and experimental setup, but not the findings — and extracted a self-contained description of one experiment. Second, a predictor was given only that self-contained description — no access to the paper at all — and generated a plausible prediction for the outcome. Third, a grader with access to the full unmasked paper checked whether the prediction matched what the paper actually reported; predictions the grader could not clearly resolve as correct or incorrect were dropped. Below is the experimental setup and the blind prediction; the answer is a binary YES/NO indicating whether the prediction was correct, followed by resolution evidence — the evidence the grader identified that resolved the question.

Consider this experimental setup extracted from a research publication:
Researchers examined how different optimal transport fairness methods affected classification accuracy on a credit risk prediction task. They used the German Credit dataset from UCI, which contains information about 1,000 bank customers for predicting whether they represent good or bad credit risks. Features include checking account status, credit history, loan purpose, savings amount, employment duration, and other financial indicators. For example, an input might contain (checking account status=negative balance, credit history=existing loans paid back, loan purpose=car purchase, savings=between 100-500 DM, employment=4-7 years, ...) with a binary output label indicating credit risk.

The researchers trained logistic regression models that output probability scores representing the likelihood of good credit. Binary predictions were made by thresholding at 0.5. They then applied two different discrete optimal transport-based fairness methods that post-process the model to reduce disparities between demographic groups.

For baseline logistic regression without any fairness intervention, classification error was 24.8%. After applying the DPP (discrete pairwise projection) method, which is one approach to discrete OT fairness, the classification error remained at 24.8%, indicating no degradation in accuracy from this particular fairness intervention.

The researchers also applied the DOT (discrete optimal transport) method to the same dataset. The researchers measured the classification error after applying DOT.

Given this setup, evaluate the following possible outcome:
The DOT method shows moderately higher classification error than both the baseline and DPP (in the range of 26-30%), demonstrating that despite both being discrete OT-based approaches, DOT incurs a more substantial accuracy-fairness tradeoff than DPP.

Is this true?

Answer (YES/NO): YES